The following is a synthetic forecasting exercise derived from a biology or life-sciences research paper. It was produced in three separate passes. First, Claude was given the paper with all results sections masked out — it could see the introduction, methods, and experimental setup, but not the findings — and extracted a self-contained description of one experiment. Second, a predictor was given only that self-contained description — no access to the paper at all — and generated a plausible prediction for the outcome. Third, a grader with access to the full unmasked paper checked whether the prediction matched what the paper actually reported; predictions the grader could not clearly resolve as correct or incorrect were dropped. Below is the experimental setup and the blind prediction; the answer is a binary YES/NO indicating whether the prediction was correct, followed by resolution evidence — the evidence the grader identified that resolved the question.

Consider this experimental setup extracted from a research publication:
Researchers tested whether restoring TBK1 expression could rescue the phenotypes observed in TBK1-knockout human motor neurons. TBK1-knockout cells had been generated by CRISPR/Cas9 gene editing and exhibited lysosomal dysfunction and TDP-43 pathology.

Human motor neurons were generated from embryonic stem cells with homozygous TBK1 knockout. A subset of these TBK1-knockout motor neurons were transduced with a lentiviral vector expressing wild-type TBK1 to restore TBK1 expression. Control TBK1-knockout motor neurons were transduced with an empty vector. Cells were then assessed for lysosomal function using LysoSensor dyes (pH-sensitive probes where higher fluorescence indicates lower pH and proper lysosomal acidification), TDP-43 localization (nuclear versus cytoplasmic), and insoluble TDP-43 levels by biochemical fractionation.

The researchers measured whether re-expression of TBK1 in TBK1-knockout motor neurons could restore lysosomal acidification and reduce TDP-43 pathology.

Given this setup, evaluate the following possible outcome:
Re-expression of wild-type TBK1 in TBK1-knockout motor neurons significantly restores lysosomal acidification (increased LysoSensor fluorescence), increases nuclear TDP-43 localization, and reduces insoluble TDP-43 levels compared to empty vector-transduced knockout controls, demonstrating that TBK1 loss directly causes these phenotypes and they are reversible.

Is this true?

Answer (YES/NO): YES